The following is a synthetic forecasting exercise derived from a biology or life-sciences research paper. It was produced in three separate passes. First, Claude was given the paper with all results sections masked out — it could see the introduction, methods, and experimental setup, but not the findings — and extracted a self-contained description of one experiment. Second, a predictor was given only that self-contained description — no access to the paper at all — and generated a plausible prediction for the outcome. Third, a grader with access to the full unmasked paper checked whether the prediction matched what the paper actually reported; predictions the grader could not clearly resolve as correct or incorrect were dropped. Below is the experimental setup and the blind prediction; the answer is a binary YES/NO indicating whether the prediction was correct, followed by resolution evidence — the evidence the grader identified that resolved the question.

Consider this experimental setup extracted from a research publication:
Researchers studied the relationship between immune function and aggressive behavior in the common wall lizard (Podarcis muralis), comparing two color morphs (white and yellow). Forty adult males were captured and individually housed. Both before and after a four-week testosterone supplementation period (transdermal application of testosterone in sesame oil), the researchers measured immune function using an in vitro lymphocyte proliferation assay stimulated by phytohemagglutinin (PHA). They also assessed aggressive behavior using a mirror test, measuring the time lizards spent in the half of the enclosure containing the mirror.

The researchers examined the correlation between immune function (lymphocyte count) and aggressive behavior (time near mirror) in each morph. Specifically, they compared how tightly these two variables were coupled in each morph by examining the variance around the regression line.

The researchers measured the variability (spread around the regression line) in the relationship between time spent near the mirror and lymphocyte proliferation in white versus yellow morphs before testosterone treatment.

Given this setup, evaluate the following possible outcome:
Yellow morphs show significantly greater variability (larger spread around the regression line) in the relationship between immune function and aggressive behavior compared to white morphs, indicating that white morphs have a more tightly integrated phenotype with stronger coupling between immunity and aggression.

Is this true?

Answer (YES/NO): NO